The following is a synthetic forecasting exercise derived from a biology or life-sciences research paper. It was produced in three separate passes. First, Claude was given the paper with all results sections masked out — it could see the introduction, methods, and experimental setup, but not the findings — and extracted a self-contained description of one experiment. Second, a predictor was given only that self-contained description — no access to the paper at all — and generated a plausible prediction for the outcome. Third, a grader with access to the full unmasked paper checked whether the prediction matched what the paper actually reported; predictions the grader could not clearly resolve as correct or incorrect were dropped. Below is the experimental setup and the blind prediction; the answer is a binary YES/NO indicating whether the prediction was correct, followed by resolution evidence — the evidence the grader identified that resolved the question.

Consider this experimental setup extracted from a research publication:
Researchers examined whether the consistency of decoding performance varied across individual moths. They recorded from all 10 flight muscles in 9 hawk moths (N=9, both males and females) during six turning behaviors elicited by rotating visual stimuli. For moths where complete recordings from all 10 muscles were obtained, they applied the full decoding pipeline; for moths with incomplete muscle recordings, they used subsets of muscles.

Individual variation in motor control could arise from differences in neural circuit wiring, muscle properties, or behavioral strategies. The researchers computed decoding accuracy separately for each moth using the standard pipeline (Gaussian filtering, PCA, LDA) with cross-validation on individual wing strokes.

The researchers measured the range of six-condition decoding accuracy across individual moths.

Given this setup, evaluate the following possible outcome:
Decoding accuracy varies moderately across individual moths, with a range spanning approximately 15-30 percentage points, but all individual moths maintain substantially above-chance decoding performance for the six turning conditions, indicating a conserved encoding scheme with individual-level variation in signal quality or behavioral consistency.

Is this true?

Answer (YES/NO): NO